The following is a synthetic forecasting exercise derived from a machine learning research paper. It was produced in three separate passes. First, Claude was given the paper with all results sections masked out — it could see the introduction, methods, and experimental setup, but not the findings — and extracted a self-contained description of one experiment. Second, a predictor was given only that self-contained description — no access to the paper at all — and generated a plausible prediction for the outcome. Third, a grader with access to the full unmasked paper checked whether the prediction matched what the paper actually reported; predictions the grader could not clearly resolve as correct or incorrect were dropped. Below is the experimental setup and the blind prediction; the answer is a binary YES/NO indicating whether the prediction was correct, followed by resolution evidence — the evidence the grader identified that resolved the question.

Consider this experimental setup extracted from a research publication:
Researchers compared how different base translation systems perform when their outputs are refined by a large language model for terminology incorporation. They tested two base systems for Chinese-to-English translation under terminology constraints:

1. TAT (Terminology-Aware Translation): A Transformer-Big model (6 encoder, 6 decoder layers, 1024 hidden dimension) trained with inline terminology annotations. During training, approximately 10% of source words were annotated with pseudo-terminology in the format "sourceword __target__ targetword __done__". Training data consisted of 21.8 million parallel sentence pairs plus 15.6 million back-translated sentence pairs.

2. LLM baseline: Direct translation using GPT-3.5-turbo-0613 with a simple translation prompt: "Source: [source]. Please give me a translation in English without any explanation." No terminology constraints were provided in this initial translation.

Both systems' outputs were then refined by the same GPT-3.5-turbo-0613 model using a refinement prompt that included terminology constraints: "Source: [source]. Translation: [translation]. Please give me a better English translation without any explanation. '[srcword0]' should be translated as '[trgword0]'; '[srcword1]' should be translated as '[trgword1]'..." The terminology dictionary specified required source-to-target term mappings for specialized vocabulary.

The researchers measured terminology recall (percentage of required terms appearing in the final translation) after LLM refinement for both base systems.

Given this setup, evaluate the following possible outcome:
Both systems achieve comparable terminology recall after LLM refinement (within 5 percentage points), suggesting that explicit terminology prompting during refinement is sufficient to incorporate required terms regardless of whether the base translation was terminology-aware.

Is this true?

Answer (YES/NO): YES